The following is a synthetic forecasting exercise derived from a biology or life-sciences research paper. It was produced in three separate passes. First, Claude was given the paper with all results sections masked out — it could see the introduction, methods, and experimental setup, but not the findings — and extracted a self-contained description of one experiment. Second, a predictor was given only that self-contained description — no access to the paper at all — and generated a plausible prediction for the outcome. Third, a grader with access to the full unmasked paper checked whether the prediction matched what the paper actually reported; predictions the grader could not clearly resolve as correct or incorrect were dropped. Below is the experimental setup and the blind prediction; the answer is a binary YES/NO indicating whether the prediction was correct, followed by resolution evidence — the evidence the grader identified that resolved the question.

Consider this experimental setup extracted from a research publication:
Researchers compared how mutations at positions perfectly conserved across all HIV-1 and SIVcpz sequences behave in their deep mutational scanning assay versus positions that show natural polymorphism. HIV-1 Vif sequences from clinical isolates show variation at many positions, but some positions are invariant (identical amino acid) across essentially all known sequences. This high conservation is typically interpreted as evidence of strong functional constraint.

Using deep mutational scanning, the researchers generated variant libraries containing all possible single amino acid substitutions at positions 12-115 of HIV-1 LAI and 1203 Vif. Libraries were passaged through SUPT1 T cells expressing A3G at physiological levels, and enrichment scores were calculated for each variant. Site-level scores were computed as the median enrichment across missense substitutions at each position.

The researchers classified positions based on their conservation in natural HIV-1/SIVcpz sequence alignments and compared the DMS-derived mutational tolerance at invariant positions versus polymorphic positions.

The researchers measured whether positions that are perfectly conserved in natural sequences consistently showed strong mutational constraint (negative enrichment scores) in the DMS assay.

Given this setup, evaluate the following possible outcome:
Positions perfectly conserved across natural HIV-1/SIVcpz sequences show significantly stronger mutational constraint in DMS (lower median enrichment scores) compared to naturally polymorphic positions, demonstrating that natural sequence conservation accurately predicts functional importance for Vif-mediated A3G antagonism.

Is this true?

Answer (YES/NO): NO